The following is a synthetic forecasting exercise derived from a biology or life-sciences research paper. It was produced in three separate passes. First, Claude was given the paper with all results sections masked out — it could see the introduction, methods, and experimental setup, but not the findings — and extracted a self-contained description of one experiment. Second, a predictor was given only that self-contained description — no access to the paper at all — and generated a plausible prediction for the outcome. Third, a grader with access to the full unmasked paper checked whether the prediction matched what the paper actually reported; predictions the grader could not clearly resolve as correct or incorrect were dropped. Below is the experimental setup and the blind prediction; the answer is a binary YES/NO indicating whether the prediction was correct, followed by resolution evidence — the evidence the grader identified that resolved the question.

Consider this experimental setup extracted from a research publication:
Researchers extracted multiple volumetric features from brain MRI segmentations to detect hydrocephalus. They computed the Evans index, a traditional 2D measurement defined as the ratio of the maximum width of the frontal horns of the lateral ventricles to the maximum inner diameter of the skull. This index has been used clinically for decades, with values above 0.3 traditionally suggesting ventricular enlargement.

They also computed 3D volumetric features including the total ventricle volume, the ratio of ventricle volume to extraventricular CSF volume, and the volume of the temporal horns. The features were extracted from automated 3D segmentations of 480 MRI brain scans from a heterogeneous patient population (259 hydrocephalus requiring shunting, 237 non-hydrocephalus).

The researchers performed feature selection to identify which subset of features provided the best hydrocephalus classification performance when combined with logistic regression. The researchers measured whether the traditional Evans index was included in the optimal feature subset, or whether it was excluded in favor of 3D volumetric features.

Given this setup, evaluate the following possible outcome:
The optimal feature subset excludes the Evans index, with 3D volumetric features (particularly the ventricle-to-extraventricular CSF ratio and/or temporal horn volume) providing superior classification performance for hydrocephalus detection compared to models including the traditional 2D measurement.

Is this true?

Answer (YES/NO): NO